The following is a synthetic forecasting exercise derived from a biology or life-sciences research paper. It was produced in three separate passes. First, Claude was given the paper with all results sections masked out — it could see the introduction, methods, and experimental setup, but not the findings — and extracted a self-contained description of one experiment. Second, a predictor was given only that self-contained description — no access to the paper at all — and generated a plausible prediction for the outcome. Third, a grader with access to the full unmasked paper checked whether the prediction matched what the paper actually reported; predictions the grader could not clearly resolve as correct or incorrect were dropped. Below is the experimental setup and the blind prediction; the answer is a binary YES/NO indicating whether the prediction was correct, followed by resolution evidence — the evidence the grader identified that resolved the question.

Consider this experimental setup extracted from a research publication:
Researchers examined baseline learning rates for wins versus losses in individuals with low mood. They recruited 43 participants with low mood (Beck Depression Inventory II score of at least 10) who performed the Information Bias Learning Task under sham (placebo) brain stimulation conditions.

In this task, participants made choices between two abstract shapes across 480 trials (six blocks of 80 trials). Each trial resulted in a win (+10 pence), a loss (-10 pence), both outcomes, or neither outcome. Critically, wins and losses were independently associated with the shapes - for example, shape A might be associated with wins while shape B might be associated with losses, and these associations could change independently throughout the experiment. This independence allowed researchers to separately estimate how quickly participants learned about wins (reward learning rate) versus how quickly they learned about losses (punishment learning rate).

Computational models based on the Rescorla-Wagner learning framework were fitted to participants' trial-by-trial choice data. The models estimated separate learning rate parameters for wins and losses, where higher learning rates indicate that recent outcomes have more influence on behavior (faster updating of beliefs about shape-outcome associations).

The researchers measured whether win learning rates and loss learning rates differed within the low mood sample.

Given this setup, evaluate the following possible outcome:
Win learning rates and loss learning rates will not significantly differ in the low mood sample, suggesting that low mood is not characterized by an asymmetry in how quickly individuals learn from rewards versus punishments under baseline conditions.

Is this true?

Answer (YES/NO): YES